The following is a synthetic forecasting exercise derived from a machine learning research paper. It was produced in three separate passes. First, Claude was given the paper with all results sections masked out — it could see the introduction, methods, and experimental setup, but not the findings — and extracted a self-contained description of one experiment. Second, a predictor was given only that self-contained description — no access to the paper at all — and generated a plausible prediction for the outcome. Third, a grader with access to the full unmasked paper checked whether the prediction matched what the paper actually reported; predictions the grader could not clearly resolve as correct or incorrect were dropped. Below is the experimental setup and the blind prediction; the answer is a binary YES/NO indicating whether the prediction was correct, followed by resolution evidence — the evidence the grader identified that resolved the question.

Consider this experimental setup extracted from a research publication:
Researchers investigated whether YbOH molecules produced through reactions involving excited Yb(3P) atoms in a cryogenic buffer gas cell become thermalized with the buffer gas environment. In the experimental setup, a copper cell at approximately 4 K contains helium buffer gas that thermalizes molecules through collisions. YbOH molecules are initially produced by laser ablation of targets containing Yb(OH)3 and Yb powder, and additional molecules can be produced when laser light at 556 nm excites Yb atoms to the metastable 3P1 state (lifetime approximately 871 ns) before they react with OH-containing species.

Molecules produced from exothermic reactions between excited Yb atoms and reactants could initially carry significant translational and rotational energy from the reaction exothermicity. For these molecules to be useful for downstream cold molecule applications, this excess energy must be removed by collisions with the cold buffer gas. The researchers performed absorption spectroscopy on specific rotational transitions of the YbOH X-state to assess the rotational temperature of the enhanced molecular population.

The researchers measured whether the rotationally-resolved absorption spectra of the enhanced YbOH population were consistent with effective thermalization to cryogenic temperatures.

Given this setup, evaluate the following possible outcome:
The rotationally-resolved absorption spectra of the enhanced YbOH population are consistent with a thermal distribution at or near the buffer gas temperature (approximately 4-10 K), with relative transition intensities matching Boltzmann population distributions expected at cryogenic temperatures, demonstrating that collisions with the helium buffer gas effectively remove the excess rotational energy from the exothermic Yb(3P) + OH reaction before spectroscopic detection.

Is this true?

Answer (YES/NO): YES